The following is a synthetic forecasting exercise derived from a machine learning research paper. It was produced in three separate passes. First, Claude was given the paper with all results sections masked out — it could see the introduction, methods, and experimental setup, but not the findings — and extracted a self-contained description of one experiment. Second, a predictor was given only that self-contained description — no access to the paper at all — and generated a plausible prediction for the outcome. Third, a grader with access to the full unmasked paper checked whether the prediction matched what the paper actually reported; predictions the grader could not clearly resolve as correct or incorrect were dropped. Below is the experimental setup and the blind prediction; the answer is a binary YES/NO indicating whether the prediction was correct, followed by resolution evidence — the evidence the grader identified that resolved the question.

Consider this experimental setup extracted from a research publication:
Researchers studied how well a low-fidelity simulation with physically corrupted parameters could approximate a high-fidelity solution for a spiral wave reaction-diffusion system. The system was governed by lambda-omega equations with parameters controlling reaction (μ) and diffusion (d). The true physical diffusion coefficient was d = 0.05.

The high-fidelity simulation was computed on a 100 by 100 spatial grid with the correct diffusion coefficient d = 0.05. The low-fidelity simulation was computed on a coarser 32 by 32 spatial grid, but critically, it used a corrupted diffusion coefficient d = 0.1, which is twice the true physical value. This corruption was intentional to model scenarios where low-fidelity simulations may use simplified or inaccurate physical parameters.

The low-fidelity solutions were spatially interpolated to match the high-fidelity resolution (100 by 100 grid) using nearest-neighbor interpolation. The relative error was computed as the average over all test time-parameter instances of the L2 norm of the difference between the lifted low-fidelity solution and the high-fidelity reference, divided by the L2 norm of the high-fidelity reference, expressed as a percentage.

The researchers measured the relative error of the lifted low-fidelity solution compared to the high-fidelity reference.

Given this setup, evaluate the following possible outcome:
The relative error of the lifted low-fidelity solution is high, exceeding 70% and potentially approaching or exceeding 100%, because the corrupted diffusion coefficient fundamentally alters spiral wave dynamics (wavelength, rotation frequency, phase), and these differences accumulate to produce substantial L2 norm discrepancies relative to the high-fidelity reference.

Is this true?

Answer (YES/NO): YES